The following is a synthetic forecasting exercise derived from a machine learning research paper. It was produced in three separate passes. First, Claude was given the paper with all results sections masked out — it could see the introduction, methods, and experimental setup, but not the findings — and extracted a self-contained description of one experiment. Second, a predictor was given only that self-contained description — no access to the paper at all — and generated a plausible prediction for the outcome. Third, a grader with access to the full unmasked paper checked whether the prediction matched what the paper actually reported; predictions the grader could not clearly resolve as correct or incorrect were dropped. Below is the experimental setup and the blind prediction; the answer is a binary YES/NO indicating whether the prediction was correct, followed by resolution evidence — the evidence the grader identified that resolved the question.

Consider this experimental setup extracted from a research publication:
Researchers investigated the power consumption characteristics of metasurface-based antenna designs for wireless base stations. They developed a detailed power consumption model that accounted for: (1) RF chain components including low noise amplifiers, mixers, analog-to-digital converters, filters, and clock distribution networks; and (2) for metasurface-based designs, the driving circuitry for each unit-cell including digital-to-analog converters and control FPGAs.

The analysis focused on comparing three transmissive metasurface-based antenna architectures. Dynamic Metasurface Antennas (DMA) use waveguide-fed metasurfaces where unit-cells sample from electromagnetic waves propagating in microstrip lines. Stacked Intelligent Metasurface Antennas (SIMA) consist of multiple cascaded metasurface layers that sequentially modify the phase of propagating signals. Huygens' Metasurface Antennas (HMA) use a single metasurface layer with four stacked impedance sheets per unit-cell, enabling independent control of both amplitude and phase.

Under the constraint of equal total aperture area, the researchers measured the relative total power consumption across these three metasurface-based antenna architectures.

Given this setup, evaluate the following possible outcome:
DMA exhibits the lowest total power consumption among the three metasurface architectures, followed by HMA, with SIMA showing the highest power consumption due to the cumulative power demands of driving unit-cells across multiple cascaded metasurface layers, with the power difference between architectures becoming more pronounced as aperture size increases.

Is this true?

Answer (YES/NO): NO